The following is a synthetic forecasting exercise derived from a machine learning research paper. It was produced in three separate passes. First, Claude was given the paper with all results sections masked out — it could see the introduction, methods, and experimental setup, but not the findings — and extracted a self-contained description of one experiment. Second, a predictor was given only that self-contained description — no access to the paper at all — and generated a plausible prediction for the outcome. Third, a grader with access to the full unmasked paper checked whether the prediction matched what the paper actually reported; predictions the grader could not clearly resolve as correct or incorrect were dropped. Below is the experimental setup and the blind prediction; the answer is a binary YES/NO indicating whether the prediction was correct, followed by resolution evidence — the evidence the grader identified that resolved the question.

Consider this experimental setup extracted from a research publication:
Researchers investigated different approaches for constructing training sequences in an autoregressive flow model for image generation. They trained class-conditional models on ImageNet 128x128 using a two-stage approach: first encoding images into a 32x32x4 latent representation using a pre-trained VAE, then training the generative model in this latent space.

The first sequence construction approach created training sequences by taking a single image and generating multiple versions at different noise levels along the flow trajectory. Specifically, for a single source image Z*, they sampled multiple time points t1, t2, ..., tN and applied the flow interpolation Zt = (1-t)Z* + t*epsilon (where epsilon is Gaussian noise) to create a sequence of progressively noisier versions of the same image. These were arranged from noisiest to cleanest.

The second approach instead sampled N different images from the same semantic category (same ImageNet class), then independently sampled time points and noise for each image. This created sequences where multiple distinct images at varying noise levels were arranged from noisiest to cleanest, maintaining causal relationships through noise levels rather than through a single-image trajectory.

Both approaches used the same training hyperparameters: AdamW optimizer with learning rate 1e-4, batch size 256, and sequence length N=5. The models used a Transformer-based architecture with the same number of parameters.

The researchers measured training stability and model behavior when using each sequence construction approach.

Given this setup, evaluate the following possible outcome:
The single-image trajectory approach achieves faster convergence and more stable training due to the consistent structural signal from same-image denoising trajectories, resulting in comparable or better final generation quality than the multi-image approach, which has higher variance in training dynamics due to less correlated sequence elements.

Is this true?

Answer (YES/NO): NO